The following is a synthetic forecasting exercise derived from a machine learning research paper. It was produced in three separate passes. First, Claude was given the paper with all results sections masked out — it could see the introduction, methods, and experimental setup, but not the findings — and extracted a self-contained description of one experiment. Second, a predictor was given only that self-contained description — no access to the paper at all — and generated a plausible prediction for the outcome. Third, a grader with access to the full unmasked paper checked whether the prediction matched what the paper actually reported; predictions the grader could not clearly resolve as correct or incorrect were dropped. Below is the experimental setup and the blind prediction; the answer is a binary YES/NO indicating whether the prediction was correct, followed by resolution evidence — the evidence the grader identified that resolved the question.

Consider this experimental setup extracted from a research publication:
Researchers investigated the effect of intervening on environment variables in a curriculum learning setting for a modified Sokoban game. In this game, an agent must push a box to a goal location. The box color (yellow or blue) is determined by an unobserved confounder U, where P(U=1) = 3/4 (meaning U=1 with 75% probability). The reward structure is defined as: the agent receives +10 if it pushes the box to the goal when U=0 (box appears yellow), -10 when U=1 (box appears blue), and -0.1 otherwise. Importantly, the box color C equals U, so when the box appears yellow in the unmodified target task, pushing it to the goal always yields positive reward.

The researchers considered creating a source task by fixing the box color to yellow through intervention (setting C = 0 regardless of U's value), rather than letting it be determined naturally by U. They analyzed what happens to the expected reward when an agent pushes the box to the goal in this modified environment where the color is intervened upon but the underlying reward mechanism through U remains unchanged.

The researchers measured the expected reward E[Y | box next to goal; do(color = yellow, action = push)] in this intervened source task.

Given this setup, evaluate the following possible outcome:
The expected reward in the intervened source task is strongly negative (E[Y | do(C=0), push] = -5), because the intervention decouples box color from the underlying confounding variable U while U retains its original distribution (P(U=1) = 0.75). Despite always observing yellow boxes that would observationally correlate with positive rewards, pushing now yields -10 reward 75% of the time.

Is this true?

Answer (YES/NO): YES